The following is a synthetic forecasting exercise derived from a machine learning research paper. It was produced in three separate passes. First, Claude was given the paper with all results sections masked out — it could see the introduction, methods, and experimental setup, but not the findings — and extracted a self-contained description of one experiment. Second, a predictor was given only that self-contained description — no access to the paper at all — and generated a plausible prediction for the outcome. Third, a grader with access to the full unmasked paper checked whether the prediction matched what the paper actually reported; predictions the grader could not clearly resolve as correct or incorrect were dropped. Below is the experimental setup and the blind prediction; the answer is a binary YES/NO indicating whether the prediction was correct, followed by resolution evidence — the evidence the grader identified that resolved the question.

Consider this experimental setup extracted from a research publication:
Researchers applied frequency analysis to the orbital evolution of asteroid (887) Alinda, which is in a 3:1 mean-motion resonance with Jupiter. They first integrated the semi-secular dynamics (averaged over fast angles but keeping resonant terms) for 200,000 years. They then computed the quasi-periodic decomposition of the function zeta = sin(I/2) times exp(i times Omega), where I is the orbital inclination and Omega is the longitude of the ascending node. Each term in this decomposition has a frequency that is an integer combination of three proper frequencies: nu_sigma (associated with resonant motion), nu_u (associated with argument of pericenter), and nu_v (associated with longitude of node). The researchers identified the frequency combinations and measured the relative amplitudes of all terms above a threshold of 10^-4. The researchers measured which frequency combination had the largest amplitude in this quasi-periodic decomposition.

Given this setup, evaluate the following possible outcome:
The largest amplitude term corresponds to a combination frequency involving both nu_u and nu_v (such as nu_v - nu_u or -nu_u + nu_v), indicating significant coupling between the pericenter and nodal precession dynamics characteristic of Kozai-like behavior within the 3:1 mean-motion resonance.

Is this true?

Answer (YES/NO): NO